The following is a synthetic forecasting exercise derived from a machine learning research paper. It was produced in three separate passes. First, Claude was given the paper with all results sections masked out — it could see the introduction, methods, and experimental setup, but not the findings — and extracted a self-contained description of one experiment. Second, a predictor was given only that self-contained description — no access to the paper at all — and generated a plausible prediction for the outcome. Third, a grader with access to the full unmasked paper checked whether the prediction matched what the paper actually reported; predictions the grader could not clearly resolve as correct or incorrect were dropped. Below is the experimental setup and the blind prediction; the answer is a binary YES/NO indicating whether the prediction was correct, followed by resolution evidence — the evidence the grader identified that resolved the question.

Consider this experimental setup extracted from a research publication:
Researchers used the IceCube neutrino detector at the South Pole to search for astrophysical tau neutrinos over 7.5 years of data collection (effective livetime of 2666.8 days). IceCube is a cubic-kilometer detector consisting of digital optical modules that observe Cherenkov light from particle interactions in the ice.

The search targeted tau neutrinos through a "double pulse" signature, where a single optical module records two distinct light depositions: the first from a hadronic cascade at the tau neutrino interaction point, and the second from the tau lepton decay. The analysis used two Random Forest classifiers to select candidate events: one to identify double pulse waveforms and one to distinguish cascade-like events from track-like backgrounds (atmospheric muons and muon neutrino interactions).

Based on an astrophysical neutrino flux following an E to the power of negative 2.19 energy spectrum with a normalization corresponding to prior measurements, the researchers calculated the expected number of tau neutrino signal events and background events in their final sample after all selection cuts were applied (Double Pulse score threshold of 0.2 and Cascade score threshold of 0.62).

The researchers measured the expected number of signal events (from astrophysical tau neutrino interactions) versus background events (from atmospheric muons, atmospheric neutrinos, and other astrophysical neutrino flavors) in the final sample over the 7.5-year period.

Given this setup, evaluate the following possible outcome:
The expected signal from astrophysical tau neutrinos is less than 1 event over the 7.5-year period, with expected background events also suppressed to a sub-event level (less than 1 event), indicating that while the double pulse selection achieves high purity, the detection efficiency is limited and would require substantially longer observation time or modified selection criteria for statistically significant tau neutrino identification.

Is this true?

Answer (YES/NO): NO